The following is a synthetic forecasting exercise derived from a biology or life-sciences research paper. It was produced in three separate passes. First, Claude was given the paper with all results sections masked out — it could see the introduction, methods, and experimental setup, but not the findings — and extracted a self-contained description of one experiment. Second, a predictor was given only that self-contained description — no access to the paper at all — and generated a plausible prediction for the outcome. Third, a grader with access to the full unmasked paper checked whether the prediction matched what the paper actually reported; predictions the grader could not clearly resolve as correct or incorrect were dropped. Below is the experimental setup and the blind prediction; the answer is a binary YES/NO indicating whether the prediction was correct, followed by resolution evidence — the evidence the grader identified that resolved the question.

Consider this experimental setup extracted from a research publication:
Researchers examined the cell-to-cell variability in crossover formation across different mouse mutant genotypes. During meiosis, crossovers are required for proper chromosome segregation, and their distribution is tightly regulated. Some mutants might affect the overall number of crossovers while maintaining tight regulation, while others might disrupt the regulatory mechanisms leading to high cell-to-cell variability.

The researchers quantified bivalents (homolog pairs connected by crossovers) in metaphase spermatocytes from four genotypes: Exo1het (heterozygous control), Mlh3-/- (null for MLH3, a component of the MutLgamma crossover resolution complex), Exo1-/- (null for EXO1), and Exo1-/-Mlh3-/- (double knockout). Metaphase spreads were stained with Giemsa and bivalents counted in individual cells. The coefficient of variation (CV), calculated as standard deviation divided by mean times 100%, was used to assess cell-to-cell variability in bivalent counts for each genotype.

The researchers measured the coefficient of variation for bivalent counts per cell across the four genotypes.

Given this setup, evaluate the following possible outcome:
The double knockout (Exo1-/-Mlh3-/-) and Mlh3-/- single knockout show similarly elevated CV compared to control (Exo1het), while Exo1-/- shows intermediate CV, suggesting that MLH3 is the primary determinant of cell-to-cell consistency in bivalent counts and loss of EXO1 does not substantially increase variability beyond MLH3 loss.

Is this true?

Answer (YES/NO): YES